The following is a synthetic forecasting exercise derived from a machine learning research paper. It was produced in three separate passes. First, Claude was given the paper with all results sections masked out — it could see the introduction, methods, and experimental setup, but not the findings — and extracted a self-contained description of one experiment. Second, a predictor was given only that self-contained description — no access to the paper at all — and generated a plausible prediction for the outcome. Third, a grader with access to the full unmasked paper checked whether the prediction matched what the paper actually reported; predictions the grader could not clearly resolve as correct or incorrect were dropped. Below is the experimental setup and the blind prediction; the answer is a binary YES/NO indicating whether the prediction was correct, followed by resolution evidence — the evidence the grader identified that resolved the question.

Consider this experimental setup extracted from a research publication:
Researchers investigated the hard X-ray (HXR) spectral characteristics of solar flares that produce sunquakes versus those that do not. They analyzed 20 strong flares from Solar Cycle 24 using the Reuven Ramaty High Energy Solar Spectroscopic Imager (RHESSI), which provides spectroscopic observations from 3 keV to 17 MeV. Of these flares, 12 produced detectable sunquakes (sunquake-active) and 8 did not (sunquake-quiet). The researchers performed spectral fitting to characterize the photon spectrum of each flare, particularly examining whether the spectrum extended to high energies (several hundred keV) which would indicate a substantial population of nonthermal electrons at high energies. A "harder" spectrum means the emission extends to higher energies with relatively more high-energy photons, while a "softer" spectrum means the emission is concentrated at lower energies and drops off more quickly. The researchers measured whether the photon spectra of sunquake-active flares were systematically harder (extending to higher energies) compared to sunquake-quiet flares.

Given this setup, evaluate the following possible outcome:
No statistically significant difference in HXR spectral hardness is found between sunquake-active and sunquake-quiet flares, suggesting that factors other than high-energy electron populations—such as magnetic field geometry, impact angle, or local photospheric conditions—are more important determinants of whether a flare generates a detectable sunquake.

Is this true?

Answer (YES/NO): NO